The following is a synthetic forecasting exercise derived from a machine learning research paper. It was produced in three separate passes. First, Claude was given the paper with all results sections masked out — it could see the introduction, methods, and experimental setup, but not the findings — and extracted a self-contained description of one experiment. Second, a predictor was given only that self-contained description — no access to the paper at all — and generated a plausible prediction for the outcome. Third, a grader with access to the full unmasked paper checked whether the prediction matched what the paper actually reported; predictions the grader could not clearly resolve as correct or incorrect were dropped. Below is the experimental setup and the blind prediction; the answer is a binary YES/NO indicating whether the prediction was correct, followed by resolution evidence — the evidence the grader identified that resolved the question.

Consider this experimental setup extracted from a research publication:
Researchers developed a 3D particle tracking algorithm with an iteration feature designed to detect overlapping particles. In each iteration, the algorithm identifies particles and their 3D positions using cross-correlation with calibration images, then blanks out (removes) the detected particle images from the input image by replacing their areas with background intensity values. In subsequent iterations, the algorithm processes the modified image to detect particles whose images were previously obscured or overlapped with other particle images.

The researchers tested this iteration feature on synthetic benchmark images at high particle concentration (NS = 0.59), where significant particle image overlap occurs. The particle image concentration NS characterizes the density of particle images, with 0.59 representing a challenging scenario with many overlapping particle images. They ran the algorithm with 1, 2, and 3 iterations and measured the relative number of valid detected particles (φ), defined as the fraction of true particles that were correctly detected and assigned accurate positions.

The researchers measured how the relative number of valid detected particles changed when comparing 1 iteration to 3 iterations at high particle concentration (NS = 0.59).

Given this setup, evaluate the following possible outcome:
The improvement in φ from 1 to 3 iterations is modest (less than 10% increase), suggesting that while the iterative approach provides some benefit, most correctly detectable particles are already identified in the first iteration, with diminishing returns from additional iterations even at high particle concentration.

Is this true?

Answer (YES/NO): NO